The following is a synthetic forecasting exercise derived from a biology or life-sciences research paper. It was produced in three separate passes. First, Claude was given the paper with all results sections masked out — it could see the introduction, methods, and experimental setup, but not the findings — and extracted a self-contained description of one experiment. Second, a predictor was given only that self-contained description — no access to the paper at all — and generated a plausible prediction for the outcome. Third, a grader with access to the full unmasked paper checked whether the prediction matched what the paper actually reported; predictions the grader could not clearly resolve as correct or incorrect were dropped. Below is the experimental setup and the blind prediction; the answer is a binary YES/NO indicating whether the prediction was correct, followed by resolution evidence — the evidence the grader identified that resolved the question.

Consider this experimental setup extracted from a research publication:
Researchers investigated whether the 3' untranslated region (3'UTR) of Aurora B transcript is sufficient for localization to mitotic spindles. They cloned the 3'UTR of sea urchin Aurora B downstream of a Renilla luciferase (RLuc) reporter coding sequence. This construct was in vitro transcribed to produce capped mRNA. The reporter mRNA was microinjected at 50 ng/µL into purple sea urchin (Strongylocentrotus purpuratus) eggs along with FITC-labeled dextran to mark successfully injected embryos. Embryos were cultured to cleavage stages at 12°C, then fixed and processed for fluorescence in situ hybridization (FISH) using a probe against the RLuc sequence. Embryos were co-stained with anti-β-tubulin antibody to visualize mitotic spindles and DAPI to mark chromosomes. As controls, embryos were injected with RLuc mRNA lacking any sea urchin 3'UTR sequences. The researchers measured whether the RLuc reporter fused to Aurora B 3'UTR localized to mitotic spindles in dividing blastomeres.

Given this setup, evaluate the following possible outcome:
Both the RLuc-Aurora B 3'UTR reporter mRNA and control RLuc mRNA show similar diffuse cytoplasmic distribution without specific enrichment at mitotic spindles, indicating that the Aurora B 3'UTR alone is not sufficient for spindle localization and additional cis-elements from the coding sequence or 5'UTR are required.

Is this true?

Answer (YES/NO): NO